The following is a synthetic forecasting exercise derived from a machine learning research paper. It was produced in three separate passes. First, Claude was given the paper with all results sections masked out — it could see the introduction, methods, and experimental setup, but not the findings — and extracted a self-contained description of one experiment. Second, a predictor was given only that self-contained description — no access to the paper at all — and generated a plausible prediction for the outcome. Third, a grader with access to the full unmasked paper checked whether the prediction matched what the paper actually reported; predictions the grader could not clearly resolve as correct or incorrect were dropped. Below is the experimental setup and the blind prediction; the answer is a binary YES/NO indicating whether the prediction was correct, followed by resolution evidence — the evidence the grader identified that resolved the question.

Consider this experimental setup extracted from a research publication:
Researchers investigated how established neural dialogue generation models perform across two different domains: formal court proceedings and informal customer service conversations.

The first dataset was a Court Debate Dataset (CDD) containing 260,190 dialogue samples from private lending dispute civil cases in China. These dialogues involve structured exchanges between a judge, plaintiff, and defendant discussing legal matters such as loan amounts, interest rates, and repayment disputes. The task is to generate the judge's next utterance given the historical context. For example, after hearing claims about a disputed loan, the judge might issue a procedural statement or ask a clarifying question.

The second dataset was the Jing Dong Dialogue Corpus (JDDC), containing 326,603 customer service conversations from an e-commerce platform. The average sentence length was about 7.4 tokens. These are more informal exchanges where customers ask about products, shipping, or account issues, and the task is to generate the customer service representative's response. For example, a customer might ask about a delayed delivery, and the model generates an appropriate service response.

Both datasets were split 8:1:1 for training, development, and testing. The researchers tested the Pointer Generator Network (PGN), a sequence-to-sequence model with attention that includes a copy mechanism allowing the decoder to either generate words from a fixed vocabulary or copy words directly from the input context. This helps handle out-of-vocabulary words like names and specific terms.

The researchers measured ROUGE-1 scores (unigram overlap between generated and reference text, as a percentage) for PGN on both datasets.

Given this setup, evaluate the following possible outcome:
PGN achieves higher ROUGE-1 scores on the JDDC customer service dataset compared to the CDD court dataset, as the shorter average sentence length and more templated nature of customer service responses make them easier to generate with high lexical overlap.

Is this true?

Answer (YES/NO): NO